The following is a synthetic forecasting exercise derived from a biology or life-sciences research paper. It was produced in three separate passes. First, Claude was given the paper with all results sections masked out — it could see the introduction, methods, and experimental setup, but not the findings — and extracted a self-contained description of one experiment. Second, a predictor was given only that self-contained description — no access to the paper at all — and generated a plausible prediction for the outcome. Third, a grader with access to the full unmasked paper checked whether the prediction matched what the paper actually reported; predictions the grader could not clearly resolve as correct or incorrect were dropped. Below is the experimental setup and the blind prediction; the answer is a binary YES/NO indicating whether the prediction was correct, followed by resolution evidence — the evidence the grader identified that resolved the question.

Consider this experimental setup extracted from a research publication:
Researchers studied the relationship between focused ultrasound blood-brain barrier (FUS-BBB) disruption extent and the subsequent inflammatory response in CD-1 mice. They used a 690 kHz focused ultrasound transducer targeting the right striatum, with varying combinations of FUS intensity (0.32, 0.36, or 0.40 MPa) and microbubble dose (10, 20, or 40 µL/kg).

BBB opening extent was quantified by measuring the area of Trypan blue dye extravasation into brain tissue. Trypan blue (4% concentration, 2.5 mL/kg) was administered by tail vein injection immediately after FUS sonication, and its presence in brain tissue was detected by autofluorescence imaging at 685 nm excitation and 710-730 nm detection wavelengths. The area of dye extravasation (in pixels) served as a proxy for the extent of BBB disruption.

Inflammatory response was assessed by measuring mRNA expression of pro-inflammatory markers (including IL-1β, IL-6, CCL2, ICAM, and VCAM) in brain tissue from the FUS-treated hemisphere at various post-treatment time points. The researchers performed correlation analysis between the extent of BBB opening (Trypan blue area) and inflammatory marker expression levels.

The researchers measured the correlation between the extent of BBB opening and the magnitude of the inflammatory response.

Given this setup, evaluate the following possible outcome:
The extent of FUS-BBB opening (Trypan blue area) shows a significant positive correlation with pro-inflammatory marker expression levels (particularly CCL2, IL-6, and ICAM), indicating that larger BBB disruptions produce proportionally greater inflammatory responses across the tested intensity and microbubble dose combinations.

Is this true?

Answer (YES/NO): NO